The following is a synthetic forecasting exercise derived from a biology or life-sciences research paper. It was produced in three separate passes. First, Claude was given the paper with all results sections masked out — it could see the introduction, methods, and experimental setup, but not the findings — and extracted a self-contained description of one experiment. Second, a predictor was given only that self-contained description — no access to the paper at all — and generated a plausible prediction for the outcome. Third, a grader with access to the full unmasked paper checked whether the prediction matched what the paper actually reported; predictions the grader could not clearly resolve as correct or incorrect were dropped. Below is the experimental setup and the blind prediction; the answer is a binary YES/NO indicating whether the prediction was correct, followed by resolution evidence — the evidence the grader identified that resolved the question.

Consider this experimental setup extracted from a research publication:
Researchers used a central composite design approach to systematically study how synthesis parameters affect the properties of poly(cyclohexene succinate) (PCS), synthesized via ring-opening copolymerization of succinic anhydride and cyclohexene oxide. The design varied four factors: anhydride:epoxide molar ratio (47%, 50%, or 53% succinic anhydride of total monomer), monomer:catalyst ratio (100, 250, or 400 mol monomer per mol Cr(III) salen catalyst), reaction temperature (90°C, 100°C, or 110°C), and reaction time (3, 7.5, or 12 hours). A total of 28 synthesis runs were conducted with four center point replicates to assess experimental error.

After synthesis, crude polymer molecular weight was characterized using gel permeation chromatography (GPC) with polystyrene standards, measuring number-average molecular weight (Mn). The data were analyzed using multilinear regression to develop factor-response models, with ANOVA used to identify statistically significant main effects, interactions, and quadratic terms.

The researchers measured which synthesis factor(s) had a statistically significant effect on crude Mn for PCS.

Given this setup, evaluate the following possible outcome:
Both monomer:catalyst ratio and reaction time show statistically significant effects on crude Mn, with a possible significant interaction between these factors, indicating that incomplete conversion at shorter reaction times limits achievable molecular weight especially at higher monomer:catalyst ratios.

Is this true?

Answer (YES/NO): NO